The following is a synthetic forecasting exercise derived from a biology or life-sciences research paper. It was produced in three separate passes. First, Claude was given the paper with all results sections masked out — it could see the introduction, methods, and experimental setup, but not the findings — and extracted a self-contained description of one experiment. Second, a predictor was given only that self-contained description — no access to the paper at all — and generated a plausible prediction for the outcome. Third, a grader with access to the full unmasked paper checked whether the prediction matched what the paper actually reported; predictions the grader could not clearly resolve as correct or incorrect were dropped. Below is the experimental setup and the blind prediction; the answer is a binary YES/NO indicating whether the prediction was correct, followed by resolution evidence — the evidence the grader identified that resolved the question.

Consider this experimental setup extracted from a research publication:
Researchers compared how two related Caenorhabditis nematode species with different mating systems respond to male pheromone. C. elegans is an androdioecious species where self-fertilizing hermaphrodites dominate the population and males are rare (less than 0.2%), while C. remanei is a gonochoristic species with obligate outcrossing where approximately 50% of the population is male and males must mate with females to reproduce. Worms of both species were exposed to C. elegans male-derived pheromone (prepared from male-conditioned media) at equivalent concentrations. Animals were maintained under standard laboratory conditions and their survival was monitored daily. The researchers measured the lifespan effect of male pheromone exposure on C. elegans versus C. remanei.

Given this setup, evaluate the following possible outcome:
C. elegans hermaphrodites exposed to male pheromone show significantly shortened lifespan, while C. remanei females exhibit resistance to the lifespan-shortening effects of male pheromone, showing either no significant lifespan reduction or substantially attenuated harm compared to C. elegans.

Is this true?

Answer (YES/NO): YES